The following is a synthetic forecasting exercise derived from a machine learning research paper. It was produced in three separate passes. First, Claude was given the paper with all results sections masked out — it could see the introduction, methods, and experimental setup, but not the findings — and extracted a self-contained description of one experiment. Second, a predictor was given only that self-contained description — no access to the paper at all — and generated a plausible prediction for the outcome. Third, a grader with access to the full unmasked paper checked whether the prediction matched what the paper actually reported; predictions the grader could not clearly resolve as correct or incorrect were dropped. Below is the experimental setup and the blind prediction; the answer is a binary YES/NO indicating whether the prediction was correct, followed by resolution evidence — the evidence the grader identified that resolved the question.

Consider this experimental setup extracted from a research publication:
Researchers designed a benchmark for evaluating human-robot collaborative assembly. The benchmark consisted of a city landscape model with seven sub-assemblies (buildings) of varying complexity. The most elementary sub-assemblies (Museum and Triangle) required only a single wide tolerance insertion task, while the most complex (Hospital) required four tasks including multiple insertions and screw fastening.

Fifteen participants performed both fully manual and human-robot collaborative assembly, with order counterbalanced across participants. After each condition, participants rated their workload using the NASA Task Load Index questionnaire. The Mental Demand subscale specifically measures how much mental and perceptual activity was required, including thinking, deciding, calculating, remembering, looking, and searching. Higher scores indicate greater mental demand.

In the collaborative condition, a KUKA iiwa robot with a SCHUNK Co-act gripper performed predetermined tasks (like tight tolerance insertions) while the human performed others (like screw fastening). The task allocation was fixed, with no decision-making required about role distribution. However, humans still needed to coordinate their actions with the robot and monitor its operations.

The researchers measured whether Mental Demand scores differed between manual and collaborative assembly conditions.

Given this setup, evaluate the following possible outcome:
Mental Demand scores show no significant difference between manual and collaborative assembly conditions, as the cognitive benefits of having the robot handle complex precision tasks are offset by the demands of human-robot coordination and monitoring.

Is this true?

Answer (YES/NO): NO